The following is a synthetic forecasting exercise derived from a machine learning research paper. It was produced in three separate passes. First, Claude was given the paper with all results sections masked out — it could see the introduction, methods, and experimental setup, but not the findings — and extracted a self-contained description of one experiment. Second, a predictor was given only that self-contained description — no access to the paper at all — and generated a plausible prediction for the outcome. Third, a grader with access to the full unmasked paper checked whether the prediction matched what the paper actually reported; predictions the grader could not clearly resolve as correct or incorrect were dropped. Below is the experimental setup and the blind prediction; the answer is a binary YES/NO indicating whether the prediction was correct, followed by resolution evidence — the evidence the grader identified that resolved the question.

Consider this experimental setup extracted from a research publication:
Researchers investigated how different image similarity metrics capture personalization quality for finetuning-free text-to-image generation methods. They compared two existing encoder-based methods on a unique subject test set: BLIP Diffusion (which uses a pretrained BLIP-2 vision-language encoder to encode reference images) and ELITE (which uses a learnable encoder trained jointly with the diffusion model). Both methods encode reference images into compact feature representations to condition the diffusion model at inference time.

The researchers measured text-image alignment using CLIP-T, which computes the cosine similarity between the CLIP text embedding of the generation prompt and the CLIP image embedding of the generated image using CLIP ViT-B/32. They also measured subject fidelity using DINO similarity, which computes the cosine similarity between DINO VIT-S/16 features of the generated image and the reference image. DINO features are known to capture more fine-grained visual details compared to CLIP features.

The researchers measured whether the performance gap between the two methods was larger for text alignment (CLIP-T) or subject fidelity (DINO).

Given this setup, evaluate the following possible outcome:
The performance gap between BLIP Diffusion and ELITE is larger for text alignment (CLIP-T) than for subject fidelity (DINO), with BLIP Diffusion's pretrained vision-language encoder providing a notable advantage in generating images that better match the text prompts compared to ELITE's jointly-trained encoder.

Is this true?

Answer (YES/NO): NO